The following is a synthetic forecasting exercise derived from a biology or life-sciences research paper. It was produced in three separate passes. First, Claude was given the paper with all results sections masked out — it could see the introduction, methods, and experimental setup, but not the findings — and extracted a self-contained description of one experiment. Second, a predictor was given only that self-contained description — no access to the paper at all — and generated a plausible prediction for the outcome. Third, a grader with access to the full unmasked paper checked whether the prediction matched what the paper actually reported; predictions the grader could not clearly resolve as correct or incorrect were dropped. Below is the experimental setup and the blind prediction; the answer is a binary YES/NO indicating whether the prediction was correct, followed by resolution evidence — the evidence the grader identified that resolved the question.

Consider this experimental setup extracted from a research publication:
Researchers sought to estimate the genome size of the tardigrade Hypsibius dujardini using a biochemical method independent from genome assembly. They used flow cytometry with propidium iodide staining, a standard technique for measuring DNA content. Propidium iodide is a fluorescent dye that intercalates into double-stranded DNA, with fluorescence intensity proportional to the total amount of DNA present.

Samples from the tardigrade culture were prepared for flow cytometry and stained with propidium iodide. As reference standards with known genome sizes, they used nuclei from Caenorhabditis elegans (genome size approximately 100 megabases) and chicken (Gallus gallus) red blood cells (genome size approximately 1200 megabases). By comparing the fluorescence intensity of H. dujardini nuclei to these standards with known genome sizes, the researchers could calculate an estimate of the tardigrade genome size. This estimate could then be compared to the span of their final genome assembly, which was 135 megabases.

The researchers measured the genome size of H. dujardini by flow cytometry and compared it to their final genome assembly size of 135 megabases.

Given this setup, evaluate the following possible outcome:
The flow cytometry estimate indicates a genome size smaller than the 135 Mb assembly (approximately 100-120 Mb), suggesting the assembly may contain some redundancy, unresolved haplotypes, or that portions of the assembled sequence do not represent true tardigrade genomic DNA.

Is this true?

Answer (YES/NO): YES